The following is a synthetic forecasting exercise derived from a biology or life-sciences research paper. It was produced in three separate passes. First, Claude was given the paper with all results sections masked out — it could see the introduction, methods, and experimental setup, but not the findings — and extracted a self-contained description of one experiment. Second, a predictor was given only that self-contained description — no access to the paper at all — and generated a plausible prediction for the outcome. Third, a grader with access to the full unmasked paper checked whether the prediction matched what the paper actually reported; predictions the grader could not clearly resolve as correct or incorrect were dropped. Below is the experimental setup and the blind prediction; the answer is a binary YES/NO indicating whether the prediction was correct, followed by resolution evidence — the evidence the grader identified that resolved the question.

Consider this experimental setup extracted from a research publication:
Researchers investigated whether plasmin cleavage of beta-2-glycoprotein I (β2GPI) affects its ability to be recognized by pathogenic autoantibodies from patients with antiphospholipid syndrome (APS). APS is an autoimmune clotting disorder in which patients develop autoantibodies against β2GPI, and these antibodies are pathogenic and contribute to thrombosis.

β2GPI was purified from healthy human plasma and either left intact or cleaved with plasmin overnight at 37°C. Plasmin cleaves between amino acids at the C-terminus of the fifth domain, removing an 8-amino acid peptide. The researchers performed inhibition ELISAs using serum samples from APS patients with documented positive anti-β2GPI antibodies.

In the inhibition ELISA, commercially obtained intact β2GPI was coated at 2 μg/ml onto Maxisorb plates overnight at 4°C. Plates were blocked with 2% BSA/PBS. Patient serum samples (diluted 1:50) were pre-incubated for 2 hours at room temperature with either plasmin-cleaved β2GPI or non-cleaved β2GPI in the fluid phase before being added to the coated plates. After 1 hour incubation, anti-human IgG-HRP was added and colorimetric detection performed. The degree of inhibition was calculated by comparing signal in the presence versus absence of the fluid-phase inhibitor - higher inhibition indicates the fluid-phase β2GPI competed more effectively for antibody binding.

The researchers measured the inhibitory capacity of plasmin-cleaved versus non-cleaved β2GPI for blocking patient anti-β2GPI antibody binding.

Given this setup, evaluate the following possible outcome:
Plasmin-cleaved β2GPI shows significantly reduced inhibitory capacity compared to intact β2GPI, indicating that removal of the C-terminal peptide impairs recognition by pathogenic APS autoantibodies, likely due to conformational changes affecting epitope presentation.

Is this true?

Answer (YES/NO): NO